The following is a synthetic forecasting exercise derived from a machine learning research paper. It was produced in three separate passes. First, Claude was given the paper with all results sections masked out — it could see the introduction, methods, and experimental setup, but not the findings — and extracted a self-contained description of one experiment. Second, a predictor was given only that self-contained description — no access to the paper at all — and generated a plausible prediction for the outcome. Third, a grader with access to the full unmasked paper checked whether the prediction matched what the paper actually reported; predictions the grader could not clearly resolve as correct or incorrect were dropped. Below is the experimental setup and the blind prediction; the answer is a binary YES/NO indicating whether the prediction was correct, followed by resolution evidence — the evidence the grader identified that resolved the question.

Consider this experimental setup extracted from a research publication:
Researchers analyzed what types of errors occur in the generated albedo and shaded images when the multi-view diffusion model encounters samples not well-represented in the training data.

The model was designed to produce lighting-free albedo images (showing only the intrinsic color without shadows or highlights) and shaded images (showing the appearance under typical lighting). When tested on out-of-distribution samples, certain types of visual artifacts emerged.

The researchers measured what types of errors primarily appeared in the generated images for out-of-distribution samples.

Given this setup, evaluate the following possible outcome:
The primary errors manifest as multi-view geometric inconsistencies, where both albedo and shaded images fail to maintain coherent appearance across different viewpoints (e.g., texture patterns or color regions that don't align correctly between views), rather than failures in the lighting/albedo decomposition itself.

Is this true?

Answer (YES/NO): NO